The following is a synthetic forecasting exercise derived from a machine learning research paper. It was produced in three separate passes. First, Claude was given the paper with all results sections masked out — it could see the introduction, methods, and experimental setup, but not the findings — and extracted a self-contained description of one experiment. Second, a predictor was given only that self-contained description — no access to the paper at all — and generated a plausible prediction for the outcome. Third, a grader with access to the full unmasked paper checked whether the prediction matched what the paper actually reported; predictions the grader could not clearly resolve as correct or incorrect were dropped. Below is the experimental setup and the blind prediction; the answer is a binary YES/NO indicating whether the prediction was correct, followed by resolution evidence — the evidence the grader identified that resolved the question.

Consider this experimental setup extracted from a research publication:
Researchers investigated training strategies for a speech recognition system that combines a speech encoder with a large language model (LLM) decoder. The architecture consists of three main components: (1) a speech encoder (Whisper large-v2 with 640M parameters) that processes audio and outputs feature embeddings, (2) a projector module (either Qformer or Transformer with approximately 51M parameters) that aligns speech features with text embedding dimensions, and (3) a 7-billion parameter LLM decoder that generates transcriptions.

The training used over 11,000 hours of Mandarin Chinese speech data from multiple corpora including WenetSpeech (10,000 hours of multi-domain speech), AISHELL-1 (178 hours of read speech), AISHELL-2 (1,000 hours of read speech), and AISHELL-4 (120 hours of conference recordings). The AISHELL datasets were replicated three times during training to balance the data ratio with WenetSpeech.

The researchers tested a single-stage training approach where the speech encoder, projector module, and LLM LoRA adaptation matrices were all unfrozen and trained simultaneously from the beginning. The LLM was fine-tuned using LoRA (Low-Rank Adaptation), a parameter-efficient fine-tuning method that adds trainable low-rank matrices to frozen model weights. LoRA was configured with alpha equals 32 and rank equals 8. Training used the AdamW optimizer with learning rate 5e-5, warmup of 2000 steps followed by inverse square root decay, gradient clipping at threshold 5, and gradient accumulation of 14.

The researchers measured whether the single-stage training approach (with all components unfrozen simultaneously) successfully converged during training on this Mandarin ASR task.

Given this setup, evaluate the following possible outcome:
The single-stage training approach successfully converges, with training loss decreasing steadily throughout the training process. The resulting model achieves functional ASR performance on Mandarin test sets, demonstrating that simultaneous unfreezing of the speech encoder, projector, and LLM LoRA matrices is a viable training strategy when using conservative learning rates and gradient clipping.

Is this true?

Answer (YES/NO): NO